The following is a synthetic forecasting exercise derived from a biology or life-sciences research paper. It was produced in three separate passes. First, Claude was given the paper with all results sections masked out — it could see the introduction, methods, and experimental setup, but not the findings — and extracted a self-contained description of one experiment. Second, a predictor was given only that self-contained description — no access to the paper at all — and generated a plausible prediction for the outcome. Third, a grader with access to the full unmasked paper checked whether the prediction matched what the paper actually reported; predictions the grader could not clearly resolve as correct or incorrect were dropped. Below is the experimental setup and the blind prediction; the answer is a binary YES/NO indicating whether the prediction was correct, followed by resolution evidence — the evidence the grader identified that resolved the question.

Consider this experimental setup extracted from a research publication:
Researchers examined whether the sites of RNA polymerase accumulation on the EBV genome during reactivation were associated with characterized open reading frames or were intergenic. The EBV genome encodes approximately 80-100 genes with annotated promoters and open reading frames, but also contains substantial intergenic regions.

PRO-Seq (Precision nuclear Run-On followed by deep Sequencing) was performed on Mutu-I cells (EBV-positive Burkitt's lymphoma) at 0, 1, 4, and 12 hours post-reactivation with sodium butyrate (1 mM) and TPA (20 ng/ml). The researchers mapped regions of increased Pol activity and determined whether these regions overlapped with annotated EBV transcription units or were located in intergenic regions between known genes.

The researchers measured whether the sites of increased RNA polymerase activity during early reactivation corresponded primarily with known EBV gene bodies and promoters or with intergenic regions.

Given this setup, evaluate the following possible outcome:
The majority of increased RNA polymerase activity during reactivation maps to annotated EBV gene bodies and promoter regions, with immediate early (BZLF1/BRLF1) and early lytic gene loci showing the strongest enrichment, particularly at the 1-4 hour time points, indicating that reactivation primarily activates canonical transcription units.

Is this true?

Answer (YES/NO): NO